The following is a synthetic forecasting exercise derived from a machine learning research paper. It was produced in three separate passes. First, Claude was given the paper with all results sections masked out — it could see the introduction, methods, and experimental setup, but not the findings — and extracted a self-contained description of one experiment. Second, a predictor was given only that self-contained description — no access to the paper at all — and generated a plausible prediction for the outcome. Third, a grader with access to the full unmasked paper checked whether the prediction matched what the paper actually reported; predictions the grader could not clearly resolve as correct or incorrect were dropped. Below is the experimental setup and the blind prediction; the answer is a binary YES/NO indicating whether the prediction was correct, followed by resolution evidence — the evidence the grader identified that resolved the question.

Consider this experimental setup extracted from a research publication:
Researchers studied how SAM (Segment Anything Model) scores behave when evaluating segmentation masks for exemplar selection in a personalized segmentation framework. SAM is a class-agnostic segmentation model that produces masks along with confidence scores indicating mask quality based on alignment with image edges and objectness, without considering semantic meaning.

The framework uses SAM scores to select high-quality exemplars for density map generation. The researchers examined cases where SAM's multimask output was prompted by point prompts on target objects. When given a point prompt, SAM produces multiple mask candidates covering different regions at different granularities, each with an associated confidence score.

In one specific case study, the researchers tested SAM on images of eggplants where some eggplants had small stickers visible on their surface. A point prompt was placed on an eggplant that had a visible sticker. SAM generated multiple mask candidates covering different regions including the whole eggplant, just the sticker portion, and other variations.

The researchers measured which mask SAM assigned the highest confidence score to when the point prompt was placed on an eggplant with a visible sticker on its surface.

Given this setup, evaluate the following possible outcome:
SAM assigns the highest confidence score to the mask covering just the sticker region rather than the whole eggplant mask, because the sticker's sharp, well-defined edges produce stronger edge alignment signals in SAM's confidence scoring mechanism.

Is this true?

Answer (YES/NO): YES